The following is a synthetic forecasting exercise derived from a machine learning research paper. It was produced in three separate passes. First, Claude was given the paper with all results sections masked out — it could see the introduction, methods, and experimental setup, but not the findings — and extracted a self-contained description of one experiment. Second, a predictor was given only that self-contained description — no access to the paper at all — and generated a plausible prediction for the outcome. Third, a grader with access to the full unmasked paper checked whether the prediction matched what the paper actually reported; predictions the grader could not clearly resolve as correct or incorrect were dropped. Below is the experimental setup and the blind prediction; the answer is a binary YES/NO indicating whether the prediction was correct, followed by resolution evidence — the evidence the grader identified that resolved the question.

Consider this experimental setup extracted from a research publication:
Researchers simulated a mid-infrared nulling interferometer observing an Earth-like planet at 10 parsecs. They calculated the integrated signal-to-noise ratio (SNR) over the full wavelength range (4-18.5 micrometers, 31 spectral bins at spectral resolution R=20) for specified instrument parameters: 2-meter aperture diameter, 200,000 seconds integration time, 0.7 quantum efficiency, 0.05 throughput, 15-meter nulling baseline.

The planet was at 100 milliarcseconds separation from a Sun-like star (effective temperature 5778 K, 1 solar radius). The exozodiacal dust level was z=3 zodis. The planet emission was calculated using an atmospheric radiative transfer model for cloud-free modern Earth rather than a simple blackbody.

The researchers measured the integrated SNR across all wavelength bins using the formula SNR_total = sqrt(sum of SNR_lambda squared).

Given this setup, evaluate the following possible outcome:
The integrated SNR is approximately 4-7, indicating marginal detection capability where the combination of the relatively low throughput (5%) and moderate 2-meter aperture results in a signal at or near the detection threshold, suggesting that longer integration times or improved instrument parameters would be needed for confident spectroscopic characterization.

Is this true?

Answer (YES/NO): NO